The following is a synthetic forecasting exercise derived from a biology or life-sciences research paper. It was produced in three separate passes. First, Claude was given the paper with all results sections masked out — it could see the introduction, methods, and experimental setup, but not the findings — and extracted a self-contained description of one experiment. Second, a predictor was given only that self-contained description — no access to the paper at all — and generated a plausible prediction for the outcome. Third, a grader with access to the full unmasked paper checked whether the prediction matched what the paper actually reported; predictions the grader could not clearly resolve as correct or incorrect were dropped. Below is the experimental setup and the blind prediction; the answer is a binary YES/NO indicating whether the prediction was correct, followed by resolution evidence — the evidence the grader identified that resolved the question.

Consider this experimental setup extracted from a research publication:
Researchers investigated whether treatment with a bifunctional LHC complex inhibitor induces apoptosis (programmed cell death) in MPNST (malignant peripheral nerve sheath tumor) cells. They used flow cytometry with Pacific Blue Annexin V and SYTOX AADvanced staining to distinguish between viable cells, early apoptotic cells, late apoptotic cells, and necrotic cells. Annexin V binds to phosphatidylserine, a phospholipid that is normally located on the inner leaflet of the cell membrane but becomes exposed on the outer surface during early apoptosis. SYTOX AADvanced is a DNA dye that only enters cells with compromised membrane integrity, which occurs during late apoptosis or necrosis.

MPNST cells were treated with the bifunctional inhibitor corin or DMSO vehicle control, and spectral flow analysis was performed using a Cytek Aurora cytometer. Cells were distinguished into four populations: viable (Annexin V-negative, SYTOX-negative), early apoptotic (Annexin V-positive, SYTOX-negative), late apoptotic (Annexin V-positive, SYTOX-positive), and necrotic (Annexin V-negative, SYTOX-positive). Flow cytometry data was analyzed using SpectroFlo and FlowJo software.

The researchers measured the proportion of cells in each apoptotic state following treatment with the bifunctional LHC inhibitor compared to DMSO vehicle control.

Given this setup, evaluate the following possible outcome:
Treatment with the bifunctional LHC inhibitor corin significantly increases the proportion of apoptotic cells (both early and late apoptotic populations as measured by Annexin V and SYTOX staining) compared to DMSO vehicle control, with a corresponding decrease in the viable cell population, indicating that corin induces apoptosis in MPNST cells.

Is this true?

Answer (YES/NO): YES